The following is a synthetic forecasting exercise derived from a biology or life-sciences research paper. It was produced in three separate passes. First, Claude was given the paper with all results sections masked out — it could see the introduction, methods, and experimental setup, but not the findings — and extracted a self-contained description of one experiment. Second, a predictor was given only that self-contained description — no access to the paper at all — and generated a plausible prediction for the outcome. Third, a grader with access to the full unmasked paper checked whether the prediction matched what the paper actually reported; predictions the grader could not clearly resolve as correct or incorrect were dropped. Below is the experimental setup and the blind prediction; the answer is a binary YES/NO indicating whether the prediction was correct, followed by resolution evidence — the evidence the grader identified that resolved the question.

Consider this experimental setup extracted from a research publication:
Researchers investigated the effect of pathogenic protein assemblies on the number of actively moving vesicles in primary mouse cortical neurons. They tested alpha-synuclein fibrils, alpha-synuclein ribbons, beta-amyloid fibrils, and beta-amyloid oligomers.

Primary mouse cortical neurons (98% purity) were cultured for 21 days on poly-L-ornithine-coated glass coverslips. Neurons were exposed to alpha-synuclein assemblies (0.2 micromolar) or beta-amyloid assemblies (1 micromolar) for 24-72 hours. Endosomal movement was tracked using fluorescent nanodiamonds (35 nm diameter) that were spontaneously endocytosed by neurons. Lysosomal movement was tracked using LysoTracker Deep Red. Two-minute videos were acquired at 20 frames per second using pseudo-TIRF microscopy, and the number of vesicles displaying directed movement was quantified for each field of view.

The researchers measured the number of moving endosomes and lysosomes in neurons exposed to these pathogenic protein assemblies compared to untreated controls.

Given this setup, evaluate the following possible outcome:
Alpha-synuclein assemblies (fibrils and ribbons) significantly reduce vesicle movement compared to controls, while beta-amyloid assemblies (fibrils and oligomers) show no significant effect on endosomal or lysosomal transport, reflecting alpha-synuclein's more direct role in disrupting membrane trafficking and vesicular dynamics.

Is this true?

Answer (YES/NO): NO